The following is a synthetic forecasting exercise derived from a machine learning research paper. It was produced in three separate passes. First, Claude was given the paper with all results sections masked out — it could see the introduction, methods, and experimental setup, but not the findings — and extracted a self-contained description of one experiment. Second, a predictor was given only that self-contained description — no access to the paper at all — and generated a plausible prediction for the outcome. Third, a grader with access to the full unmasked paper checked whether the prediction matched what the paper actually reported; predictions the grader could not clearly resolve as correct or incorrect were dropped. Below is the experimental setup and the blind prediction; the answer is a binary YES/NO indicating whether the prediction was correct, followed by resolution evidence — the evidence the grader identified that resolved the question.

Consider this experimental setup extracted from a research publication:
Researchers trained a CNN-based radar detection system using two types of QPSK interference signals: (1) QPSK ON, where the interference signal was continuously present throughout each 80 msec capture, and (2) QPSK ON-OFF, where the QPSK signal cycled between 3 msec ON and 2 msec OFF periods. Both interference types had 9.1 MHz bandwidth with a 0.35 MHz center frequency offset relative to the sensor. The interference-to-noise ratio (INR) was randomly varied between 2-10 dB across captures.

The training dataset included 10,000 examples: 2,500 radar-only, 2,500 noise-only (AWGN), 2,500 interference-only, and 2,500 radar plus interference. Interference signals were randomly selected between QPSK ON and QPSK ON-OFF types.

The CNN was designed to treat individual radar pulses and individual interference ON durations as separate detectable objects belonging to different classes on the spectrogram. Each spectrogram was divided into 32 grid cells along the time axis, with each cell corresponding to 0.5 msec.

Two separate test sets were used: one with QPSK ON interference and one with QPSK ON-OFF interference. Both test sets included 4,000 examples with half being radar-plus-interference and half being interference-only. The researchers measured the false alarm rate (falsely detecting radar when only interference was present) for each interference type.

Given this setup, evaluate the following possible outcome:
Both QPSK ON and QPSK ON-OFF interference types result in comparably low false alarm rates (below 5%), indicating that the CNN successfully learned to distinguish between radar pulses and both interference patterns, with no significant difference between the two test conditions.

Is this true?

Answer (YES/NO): YES